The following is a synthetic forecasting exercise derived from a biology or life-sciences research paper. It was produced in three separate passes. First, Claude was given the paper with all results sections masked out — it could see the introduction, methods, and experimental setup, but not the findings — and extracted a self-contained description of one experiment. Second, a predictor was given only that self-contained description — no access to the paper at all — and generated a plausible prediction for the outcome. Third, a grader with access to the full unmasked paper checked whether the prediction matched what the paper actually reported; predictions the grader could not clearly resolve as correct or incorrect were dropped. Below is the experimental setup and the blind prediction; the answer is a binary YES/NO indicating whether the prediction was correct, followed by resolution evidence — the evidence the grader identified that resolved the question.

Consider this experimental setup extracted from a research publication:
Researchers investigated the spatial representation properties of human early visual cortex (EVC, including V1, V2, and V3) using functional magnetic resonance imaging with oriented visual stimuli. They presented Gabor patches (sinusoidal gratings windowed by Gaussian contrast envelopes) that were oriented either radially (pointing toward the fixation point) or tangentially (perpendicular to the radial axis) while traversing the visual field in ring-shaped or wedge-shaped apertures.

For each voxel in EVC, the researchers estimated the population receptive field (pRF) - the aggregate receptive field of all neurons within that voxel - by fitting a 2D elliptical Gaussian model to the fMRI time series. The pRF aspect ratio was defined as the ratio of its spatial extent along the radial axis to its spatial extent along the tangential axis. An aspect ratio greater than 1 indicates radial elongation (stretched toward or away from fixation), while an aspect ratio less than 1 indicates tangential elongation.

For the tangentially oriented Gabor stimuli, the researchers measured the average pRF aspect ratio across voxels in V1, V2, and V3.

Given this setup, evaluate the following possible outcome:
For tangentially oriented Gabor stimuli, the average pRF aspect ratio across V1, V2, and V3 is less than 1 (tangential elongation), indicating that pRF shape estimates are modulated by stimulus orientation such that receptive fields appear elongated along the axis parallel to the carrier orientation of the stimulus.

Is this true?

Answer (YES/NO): NO